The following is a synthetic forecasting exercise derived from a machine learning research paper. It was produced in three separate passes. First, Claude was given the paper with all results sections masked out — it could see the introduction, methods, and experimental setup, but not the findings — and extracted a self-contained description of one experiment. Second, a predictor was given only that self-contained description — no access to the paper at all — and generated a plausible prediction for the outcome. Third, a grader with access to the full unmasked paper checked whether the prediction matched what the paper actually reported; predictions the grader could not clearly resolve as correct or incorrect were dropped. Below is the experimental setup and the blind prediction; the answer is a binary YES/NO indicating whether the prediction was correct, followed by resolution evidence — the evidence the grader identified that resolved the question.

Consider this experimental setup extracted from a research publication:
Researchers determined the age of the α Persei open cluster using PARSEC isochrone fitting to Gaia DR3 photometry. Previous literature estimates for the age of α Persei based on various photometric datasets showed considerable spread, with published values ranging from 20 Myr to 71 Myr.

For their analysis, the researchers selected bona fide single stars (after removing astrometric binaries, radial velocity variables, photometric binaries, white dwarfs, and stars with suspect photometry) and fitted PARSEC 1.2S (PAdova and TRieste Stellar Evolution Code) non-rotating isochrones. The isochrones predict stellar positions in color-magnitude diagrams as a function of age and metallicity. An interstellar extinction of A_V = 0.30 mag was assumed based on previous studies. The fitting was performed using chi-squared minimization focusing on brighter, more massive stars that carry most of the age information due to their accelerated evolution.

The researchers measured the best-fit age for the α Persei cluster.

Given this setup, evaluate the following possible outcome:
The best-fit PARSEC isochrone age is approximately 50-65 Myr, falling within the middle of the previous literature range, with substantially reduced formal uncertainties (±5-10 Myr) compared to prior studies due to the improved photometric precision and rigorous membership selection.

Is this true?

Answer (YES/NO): NO